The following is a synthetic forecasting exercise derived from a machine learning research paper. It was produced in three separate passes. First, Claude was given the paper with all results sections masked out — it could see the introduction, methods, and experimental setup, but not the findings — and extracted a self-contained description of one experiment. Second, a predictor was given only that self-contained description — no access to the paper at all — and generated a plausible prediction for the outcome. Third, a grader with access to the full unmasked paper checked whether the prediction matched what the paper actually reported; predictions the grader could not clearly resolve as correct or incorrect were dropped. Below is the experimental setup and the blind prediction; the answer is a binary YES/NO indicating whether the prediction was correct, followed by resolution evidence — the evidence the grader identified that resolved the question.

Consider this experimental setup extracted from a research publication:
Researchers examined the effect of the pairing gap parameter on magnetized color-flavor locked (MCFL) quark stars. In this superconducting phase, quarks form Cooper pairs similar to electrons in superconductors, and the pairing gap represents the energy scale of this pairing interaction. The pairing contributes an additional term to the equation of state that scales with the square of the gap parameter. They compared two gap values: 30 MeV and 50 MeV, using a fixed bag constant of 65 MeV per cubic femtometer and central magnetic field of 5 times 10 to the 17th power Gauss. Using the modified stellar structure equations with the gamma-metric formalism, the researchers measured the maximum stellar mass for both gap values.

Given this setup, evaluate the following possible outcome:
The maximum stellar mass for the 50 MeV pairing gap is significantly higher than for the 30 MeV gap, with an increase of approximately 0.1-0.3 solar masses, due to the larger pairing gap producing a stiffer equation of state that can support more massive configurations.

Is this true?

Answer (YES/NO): NO